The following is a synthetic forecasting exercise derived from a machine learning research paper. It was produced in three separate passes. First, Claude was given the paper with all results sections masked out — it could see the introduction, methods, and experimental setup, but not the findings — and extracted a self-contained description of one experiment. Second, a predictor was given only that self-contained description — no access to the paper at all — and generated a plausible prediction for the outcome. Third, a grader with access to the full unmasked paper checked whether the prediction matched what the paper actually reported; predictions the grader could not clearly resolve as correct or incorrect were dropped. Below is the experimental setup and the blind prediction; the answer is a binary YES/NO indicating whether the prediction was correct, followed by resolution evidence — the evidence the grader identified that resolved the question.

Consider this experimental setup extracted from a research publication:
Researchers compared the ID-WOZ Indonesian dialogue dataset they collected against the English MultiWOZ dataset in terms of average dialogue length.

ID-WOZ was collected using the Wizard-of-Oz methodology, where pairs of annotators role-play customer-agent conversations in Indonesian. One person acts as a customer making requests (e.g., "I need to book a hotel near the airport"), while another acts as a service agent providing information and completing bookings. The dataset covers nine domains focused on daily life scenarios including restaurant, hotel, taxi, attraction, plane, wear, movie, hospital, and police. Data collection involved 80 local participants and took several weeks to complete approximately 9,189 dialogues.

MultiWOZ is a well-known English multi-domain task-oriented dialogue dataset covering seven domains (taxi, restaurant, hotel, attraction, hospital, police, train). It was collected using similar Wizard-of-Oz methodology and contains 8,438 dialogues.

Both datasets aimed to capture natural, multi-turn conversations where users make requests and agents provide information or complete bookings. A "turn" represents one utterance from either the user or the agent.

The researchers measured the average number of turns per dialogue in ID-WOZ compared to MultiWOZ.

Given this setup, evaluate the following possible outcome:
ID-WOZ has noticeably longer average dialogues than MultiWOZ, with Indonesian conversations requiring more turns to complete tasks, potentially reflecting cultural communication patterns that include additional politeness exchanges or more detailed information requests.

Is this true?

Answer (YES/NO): NO